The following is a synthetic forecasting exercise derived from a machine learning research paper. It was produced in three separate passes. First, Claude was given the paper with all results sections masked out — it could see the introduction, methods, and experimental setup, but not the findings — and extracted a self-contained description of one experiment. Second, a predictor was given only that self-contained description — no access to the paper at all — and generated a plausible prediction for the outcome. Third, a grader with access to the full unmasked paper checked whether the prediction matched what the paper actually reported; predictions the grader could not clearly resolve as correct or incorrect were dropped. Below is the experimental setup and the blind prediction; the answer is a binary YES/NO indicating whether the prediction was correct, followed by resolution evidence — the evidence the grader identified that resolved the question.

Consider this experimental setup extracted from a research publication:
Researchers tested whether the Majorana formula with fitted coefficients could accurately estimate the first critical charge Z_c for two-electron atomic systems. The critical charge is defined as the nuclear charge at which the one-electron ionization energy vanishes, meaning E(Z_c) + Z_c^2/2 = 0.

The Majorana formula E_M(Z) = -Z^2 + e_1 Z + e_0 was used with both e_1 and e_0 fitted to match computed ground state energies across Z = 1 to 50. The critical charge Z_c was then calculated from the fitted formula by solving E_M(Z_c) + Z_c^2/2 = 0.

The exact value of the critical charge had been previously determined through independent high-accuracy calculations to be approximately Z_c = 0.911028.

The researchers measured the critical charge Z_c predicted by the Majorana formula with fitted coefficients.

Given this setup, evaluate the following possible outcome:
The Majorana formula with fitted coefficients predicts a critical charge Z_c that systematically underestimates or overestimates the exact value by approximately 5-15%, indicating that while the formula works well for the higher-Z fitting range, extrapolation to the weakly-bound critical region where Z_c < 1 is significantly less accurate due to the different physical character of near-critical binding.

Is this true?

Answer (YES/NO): NO